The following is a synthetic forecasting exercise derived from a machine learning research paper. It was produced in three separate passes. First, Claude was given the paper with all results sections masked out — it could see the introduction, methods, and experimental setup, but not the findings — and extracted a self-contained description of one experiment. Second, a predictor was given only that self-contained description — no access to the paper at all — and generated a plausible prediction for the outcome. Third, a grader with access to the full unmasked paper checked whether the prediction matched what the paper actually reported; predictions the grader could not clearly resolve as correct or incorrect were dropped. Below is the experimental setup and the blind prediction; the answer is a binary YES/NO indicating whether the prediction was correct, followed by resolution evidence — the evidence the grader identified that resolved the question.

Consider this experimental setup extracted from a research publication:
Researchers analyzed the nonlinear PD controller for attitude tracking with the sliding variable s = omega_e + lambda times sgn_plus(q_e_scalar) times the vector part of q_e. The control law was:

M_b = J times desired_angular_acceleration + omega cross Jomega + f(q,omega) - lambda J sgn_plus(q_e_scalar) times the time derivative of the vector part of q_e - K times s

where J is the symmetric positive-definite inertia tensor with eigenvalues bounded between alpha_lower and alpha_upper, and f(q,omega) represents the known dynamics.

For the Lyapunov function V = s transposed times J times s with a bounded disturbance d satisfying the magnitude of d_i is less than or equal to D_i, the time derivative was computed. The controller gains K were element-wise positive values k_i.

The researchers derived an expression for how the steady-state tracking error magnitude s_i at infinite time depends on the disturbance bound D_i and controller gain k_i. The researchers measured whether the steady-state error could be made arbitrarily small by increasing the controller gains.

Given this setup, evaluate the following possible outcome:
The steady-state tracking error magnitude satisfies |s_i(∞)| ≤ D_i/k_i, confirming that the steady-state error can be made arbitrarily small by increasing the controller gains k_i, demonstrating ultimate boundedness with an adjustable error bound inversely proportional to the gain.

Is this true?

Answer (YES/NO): NO